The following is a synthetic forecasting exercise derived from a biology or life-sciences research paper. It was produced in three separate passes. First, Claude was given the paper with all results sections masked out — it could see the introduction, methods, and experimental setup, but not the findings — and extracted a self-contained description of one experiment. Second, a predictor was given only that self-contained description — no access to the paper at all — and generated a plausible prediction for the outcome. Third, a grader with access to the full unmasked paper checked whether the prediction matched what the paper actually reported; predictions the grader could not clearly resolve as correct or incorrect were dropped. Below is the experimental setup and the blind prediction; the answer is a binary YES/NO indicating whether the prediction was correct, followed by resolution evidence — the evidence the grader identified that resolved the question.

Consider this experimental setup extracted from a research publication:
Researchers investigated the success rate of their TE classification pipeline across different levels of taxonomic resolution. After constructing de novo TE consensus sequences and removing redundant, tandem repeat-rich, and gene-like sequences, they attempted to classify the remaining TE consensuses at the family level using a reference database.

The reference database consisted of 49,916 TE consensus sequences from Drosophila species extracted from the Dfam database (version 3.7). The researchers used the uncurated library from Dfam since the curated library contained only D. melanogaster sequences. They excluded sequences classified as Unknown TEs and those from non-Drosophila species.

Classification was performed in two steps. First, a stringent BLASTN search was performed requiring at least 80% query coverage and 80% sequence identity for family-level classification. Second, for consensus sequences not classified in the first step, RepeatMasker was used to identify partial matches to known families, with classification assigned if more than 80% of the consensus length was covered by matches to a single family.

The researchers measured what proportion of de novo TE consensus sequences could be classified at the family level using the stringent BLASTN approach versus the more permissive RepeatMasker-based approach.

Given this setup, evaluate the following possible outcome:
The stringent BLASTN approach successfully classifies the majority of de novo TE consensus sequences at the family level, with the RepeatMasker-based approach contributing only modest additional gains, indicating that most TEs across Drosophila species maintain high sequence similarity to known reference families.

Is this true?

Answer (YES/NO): NO